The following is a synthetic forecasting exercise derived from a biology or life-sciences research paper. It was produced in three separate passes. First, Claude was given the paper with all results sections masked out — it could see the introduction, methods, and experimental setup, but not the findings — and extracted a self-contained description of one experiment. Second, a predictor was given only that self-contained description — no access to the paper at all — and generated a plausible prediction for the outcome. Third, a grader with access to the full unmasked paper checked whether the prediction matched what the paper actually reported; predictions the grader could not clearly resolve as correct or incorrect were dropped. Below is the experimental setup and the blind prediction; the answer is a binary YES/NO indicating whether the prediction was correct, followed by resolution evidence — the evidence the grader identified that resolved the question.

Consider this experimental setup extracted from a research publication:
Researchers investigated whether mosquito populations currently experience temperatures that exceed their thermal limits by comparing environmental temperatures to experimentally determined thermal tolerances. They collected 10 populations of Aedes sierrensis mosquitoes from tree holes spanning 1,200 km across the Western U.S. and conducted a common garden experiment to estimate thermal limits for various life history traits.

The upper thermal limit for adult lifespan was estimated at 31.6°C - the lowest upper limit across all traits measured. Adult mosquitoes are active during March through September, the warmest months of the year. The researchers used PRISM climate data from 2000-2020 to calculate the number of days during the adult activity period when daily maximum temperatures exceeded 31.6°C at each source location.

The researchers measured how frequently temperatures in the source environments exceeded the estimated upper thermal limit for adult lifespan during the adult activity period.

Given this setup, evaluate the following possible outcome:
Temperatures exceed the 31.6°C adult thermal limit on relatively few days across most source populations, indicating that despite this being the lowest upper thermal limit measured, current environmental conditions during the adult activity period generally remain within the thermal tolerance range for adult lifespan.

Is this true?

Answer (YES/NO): NO